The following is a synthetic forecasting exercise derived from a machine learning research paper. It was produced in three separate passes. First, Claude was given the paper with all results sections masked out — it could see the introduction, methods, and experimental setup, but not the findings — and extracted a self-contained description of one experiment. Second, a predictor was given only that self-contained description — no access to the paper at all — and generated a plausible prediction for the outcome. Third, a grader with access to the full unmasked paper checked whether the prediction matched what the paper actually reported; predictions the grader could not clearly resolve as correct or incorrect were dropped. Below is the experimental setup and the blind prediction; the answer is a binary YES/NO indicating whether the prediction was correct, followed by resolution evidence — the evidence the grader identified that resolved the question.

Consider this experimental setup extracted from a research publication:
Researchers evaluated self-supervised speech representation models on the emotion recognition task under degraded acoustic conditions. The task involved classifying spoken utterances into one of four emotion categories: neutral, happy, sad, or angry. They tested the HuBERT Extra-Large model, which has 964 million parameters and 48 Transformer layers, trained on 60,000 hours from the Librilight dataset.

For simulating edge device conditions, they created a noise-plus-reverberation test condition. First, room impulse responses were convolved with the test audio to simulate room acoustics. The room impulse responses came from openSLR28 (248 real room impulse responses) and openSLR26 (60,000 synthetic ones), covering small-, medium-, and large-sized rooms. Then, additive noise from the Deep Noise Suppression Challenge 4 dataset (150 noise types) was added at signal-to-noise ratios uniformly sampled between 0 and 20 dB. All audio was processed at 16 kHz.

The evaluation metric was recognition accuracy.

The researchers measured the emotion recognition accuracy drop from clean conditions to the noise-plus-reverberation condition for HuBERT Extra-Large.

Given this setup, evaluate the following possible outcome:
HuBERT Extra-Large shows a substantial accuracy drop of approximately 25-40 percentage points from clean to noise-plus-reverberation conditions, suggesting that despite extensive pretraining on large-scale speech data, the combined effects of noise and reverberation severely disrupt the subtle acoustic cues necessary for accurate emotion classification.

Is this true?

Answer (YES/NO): NO